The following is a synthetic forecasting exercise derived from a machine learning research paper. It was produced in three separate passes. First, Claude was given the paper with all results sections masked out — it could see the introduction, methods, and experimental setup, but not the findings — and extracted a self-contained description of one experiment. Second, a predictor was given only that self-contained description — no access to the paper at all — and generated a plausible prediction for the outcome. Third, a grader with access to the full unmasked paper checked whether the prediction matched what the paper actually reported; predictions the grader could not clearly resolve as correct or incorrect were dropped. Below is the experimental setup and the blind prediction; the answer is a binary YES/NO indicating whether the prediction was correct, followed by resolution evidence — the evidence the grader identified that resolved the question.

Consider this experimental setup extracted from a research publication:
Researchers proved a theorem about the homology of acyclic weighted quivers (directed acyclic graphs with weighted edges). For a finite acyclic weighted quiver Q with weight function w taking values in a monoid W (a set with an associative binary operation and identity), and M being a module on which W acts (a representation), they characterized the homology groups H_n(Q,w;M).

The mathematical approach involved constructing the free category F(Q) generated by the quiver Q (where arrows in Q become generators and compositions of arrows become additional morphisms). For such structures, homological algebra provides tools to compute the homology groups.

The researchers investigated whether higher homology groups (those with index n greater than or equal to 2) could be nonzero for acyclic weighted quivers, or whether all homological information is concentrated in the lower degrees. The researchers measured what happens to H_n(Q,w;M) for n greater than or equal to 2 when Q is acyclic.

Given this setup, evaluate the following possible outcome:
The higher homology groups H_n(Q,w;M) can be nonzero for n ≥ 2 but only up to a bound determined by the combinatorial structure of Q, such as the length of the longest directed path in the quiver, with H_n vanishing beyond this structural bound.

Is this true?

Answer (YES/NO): NO